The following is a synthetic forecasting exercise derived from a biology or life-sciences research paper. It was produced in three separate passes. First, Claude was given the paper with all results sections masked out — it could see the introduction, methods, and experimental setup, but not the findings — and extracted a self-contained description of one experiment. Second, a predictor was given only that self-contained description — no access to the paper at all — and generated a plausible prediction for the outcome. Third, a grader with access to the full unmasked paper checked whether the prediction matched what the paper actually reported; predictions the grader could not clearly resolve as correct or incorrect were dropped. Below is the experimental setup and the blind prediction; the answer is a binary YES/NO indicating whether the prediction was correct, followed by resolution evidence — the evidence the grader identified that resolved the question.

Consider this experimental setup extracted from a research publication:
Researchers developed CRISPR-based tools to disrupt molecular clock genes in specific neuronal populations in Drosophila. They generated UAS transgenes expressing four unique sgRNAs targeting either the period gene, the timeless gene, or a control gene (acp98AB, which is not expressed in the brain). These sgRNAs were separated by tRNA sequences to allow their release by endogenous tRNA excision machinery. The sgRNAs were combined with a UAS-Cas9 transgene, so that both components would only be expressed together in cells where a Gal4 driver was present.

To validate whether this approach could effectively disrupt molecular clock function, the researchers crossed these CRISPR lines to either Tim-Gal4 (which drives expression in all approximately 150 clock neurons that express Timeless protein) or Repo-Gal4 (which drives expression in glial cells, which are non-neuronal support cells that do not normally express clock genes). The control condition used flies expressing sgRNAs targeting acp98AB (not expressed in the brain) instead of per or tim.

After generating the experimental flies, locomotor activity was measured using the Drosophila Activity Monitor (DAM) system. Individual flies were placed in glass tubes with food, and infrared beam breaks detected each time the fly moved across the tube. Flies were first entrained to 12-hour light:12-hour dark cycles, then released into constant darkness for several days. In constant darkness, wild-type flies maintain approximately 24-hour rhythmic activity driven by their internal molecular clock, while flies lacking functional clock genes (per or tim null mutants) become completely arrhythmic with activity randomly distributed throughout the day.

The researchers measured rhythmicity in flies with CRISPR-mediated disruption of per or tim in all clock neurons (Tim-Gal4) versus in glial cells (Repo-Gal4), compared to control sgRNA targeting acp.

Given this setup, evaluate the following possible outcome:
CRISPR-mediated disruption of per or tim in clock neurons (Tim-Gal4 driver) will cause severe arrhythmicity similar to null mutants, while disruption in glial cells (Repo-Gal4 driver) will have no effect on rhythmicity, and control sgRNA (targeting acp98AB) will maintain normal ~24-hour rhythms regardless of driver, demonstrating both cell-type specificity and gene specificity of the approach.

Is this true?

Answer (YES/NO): YES